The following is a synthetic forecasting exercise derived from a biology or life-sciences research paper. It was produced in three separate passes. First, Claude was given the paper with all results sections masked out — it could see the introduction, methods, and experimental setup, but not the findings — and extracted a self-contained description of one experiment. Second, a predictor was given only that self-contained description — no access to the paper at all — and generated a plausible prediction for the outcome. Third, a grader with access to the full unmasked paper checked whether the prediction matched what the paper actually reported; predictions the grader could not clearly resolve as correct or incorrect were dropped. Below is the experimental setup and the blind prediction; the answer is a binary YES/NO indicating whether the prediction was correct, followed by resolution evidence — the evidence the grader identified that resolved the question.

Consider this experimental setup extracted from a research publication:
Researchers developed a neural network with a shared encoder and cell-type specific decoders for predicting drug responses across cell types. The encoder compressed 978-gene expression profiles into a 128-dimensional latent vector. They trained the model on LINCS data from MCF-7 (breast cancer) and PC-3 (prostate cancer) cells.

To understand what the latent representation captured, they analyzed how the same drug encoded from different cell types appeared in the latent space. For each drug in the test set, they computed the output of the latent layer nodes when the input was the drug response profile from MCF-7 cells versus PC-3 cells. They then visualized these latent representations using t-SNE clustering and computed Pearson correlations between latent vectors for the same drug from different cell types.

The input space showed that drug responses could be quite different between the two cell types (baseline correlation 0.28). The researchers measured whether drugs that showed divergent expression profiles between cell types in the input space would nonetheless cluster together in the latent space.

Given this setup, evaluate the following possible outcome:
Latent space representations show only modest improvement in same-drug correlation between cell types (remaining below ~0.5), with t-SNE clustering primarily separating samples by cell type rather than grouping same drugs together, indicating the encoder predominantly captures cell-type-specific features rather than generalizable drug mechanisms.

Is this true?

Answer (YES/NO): NO